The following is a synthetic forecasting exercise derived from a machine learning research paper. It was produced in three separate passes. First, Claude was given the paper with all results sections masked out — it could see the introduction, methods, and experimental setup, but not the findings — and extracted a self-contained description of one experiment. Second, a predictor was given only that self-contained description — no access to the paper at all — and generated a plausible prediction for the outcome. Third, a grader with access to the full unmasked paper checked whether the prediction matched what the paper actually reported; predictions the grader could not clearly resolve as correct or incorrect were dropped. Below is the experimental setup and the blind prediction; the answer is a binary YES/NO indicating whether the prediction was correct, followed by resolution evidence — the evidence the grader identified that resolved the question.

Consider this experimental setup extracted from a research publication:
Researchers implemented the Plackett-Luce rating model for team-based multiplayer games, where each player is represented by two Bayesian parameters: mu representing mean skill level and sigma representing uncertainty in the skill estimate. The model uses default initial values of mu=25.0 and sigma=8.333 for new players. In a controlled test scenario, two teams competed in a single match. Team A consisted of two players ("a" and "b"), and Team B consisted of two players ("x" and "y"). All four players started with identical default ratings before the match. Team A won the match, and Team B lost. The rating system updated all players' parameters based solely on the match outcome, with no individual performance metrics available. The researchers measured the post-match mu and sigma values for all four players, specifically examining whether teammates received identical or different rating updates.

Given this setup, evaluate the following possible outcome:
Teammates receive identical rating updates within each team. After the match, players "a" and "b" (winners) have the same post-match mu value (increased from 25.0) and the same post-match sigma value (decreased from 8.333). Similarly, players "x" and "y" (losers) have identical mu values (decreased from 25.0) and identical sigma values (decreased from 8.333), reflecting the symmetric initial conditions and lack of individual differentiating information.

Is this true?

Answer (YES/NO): YES